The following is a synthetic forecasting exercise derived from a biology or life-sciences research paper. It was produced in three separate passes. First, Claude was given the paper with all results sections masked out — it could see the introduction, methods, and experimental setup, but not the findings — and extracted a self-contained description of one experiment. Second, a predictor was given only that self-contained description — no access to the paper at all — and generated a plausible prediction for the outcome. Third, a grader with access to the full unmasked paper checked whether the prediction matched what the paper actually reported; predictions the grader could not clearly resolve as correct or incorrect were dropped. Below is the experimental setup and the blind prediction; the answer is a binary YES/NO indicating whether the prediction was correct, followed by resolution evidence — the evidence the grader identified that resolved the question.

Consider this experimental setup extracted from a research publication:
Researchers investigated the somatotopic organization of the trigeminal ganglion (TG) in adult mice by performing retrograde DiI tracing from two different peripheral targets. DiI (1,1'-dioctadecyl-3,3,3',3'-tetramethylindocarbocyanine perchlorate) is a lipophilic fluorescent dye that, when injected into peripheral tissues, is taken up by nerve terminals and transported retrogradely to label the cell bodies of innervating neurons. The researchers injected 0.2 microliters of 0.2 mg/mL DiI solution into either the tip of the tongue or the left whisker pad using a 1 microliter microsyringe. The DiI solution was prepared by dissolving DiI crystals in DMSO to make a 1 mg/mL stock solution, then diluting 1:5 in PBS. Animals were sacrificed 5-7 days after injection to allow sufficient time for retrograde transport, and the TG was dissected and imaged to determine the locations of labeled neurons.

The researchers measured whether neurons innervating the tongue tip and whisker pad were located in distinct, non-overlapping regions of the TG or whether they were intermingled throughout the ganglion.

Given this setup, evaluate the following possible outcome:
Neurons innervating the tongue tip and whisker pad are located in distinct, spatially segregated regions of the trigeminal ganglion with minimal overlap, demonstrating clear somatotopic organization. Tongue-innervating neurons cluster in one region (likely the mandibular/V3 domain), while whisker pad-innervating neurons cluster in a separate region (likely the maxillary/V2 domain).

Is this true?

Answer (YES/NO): NO